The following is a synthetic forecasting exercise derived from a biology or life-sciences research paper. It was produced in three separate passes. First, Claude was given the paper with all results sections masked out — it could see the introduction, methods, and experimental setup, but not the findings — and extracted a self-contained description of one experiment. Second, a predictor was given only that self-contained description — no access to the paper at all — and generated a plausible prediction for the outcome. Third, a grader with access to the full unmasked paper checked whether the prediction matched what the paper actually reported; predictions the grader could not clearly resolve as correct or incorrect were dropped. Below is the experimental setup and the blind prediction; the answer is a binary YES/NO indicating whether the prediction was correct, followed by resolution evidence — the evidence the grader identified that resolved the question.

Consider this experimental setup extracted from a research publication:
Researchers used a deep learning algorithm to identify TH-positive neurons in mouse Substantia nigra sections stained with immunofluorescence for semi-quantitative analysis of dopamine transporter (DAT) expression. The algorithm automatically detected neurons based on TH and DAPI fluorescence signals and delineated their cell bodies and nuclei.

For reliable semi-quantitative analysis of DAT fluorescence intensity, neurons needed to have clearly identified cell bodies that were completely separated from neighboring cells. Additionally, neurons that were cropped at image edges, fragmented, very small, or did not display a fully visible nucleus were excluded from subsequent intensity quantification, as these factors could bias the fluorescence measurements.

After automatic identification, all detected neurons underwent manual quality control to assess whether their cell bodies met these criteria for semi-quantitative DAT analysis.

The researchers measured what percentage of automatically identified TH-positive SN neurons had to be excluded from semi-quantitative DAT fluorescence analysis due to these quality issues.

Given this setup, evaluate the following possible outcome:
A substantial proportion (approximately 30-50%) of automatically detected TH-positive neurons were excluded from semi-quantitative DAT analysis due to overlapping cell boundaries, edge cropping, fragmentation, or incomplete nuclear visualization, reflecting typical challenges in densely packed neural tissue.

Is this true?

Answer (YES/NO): NO